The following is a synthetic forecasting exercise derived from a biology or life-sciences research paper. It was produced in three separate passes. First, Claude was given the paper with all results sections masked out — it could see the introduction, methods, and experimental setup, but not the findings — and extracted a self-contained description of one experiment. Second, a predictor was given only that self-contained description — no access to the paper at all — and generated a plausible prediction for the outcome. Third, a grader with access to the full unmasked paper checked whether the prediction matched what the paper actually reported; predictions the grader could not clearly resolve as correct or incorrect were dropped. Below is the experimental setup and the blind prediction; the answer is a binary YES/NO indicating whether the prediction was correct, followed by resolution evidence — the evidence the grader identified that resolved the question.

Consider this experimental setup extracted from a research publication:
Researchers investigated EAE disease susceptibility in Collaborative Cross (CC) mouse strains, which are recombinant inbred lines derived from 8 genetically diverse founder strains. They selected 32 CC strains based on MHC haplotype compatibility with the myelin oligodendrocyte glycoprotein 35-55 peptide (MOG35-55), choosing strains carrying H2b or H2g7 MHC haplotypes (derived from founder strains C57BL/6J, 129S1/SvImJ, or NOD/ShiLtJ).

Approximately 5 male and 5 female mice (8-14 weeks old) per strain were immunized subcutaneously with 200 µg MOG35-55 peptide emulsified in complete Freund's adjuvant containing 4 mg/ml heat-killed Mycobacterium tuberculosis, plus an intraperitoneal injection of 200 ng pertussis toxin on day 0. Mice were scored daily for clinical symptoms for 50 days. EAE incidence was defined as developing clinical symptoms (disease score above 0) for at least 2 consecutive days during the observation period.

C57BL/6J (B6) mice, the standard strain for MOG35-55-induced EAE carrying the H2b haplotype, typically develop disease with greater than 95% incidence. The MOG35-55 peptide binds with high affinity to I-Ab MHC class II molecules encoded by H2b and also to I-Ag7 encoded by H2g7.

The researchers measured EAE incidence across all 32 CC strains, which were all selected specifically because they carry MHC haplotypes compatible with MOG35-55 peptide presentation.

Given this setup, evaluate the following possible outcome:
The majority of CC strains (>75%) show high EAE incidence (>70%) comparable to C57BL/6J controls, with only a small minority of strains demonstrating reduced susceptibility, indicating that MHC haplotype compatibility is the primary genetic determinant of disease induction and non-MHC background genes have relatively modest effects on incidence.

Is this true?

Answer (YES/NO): NO